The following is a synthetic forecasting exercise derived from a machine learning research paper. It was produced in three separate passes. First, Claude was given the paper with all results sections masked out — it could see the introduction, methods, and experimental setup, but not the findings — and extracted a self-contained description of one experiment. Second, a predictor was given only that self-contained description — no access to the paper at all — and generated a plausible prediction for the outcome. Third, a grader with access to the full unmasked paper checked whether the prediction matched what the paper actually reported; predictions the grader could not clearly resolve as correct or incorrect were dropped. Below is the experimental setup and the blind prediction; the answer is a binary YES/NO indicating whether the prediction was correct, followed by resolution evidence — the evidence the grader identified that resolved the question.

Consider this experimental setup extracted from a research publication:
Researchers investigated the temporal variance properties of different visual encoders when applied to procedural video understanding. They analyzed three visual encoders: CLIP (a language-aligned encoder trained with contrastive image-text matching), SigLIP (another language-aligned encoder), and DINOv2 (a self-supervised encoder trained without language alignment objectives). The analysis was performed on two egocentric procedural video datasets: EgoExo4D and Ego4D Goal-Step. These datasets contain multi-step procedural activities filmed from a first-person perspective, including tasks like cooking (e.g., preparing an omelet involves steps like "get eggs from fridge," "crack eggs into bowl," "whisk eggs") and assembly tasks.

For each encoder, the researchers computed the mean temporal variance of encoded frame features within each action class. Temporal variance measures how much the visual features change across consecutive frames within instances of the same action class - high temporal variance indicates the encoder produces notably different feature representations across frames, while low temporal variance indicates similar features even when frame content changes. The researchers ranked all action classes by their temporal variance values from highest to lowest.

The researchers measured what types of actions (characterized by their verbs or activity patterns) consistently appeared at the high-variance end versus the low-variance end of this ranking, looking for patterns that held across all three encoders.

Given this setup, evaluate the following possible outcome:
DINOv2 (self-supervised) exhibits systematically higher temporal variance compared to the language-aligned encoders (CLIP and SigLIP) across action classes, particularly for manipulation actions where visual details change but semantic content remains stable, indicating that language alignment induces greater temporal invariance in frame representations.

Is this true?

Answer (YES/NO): NO